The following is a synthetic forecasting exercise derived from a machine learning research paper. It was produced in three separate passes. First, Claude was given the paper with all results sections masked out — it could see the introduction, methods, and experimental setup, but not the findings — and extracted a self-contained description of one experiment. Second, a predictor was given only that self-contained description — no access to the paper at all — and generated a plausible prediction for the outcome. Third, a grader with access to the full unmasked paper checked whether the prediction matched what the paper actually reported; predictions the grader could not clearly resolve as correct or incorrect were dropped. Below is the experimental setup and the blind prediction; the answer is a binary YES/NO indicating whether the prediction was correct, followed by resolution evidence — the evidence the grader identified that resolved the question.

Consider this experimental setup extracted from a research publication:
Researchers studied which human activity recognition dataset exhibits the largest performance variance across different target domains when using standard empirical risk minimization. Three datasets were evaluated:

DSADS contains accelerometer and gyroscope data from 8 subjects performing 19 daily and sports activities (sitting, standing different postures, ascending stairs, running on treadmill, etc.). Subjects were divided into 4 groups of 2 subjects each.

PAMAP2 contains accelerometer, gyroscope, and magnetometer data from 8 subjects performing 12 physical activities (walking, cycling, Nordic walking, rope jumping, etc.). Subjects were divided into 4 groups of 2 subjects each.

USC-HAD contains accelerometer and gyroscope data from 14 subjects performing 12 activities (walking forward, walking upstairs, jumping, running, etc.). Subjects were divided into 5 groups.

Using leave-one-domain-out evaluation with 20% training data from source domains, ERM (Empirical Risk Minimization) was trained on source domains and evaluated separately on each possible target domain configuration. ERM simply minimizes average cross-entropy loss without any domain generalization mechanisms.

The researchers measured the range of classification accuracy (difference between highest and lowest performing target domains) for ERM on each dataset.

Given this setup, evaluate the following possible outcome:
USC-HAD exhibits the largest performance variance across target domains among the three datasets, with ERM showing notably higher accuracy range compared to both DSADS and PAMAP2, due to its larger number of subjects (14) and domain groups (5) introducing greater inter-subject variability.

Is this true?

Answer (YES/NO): NO